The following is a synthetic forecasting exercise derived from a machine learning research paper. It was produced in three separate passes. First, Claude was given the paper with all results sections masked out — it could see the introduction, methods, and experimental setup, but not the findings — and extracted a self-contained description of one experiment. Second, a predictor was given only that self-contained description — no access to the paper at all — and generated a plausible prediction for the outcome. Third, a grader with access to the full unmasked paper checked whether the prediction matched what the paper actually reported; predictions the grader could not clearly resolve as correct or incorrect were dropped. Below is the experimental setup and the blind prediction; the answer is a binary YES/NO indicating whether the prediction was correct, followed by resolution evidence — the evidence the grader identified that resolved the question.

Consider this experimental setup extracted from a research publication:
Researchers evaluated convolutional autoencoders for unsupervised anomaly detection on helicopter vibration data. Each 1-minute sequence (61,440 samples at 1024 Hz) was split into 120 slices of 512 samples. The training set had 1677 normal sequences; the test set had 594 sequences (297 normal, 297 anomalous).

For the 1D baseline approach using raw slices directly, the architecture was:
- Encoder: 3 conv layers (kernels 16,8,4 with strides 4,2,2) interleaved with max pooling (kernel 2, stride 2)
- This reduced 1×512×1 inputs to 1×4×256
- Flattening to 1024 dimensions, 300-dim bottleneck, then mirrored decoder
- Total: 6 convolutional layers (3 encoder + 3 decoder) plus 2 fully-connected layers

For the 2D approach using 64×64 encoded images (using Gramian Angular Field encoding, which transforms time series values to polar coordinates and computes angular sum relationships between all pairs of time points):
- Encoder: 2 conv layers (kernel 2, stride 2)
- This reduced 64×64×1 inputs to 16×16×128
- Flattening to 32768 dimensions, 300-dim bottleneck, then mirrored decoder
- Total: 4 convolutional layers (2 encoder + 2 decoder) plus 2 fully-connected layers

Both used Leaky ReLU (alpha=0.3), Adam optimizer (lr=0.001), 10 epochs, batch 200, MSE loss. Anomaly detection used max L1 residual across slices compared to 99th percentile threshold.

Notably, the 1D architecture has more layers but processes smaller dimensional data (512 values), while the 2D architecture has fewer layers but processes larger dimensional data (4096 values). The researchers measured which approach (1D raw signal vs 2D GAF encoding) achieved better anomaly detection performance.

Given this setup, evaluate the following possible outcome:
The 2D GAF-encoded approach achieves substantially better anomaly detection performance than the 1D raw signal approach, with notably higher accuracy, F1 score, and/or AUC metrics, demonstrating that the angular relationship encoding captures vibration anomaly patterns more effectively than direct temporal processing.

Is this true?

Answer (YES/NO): NO